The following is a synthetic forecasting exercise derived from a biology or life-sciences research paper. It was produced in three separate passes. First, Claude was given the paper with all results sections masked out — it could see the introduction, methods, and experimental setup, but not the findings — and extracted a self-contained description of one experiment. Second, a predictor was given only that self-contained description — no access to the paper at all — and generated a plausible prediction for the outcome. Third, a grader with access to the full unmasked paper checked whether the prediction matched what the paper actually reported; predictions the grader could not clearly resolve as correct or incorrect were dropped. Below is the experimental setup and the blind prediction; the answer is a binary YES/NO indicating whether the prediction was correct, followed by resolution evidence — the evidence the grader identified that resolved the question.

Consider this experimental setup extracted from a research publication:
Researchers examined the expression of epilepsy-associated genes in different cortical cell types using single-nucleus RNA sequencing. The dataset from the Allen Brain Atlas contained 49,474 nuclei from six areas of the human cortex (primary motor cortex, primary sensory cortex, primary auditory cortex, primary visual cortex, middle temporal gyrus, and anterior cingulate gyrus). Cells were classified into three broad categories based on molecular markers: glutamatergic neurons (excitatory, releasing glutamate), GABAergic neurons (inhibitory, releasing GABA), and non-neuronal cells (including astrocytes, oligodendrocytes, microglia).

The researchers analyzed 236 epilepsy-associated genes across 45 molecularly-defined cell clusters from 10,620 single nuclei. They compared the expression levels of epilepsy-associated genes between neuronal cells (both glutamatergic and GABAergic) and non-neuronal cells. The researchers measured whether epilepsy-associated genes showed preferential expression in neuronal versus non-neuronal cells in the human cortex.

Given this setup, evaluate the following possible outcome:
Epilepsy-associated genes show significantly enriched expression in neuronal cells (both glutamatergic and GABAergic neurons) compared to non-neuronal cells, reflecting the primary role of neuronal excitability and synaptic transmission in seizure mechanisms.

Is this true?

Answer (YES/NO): NO